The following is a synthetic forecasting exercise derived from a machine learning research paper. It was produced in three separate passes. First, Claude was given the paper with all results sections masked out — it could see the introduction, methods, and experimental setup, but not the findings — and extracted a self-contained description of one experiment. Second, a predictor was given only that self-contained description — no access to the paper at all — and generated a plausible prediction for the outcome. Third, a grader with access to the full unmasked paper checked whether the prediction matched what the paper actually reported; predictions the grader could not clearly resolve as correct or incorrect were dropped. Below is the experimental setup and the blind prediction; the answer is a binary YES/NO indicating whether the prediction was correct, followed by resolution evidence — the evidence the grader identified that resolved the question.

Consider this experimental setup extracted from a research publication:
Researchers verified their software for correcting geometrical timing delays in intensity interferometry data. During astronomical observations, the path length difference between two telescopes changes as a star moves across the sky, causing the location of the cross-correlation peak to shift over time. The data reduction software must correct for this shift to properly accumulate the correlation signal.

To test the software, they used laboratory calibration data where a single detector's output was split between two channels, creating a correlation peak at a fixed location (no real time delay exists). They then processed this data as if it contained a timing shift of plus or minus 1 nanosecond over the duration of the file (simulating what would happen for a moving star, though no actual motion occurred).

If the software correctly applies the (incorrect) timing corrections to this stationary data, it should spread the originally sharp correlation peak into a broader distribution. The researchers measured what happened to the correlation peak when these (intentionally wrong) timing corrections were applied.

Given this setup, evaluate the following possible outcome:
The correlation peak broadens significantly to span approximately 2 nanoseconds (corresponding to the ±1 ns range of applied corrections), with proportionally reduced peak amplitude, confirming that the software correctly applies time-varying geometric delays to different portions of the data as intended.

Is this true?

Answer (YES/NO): YES